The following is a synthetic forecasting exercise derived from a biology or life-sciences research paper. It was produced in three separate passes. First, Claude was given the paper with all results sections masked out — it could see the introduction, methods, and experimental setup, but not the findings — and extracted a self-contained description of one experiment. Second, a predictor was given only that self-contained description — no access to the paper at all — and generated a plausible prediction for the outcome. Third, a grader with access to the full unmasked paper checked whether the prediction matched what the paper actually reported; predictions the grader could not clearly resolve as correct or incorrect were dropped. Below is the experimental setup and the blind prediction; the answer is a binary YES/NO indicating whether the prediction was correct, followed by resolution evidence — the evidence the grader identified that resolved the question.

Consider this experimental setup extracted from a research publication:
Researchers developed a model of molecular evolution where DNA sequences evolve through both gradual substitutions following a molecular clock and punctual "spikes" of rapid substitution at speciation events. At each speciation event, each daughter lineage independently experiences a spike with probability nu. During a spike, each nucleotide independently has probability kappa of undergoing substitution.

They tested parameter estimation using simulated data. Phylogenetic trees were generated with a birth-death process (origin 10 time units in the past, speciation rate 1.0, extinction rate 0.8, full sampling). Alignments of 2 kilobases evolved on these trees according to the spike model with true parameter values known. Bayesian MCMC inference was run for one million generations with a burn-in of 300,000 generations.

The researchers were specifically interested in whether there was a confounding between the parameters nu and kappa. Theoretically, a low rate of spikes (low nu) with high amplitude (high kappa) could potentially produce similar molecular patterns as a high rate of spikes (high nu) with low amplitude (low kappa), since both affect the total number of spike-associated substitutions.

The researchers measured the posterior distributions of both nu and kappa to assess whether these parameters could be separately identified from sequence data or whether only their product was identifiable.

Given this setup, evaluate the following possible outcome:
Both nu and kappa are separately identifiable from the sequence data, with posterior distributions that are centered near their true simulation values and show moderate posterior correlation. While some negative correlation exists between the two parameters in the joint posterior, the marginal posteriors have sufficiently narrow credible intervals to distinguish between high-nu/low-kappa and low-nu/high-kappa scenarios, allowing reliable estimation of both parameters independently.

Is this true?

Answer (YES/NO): NO